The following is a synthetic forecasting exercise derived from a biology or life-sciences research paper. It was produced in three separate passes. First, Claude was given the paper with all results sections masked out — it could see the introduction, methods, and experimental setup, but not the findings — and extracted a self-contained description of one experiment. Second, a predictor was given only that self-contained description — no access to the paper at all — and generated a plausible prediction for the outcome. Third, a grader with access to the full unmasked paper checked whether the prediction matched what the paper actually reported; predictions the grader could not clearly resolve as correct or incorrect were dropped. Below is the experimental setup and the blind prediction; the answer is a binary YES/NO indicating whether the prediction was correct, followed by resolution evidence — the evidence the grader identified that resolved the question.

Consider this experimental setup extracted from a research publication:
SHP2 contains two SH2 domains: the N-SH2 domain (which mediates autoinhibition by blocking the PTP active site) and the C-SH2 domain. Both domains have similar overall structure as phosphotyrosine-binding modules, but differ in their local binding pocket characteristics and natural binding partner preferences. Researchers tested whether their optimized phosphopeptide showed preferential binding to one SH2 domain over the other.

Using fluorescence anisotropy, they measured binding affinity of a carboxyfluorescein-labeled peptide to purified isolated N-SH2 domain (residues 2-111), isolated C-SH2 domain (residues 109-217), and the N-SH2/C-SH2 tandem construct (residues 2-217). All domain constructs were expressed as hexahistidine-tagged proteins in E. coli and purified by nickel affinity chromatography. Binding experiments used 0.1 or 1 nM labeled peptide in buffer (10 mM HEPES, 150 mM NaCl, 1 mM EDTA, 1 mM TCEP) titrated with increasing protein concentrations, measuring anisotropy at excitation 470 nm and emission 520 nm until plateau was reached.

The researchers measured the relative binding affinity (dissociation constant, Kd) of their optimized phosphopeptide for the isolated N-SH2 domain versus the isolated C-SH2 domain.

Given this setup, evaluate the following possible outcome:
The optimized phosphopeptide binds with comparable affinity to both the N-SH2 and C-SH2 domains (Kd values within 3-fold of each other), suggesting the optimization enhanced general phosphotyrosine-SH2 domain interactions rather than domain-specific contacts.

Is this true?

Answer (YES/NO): NO